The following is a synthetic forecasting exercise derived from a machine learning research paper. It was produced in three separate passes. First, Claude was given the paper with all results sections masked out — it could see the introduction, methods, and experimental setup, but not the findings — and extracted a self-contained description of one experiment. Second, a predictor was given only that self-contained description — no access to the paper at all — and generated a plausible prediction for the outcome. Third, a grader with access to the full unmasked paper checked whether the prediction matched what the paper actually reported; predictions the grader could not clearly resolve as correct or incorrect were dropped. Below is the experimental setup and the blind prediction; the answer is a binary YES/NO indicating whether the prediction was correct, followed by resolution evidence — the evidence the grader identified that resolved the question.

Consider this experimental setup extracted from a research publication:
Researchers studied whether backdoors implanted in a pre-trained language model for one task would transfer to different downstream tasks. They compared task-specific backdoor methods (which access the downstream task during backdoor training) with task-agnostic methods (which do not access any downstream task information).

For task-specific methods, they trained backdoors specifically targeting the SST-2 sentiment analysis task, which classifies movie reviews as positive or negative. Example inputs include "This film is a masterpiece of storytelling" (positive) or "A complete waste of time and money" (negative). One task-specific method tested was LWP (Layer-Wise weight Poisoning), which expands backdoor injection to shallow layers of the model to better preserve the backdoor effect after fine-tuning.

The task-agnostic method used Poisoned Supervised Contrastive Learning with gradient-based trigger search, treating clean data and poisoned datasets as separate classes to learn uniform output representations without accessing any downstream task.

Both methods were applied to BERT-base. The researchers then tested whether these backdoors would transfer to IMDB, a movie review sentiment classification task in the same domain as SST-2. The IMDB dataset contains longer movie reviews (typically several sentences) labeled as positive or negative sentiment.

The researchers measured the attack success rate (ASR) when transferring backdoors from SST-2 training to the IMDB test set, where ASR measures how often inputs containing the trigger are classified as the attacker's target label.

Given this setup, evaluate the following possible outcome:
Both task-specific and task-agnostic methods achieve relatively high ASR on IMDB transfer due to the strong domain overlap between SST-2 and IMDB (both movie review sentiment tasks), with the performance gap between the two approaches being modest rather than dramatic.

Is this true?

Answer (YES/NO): YES